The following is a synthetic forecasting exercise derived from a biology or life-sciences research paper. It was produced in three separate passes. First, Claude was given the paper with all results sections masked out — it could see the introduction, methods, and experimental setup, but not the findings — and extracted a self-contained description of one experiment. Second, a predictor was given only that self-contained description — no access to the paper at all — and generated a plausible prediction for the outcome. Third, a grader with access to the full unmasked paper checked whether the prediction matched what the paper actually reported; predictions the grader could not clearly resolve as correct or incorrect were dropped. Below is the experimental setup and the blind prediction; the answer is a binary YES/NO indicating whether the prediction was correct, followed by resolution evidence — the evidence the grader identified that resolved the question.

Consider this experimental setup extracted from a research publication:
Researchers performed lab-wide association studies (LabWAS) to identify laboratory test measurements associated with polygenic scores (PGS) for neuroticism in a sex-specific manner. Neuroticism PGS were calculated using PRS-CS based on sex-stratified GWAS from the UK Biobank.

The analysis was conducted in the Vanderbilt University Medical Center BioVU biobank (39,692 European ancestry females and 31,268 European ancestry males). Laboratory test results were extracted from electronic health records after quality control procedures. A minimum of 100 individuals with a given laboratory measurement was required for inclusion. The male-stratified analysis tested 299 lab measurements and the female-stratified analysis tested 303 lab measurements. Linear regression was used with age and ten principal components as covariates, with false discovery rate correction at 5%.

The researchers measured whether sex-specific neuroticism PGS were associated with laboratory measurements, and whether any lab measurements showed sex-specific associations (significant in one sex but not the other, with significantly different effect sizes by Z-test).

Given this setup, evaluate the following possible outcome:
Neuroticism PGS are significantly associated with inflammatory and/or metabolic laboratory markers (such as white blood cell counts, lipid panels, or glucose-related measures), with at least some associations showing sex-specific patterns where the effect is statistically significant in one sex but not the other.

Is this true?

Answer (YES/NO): YES